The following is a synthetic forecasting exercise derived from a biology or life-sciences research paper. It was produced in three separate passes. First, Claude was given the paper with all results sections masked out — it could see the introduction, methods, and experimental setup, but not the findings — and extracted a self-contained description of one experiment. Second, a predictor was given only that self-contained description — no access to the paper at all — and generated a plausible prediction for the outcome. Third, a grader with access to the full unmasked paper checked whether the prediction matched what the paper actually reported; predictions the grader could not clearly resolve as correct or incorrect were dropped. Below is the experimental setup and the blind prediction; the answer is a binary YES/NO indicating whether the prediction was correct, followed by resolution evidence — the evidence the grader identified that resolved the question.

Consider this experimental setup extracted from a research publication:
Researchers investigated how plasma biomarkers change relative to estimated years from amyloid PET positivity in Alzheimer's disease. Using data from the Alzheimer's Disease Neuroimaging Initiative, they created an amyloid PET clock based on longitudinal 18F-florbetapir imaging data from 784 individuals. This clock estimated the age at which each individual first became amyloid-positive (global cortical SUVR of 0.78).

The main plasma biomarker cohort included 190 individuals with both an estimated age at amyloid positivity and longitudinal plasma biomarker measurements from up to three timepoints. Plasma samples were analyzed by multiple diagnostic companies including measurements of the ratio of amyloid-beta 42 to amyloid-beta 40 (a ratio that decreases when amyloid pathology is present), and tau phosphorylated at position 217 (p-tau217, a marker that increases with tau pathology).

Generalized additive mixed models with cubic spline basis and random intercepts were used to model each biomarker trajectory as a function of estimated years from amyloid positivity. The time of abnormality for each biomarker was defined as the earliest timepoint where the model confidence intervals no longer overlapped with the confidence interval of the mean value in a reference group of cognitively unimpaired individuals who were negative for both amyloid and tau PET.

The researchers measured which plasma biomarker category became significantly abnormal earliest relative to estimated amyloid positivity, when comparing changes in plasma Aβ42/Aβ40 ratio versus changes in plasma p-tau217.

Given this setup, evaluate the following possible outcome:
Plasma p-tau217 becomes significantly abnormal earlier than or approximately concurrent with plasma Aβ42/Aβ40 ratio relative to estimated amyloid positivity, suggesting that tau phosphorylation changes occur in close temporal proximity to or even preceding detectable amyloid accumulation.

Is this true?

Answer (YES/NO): NO